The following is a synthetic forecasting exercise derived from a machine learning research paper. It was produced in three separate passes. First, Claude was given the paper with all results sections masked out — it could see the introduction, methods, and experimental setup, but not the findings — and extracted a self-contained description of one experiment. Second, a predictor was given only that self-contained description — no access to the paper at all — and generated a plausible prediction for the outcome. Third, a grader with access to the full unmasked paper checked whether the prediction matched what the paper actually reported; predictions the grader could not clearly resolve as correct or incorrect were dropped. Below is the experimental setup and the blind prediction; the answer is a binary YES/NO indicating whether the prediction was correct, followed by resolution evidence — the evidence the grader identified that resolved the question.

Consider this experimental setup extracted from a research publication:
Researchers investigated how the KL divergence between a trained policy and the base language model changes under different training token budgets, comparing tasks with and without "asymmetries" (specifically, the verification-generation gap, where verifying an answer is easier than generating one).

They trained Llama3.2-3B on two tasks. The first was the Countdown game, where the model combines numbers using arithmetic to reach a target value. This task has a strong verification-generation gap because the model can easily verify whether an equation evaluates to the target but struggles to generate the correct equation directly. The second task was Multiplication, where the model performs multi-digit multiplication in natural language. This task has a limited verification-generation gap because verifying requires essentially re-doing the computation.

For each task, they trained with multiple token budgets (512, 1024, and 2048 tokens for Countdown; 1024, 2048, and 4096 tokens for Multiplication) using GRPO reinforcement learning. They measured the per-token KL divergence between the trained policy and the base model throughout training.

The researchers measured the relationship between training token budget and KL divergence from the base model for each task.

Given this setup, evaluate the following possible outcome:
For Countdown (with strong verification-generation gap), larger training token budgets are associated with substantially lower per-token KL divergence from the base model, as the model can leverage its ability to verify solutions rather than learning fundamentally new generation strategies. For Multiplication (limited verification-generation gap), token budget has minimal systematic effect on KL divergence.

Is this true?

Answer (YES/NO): YES